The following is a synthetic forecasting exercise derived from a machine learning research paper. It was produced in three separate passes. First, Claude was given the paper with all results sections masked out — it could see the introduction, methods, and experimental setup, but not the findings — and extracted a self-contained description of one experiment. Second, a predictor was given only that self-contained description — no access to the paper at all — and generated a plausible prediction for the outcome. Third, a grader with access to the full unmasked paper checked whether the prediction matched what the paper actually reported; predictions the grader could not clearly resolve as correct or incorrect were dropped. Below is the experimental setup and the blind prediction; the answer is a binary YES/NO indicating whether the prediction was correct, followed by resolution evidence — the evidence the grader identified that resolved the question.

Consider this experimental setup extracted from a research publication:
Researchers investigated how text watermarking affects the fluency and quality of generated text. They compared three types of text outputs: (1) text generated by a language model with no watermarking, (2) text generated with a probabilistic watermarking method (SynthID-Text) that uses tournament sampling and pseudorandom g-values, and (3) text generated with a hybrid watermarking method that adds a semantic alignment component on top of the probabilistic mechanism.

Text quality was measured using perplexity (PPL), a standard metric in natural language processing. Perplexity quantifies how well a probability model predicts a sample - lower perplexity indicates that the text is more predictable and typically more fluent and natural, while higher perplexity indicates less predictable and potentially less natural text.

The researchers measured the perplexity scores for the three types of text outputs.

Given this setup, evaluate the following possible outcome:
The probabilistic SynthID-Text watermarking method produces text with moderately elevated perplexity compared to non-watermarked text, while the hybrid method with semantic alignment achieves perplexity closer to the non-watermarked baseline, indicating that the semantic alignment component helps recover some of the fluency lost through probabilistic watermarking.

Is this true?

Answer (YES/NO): NO